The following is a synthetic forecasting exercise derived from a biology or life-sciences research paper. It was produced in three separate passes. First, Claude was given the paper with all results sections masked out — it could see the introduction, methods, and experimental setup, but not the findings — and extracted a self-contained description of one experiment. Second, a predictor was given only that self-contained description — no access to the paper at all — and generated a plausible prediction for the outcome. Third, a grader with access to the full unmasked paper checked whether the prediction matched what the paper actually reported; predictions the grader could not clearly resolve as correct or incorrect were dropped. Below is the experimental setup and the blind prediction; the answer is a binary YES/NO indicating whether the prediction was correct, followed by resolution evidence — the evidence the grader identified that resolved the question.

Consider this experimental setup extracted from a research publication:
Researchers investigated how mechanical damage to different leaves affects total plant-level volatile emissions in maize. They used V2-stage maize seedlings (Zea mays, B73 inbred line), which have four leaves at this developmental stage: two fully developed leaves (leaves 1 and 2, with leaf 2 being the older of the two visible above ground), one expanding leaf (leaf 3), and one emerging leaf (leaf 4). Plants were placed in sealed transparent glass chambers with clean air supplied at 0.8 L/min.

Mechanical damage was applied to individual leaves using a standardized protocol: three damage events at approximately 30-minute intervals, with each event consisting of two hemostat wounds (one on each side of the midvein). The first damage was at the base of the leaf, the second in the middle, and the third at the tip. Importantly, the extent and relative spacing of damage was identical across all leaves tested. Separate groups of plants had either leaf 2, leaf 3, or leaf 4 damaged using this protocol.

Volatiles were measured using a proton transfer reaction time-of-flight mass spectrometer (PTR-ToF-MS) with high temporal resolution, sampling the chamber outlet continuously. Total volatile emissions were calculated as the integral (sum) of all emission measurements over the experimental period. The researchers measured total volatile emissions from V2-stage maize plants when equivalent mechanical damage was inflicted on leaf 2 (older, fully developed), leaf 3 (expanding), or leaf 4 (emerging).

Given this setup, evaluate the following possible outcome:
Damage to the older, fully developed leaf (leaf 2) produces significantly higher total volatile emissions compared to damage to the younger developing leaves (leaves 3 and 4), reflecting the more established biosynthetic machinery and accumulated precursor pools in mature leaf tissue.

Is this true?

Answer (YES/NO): NO